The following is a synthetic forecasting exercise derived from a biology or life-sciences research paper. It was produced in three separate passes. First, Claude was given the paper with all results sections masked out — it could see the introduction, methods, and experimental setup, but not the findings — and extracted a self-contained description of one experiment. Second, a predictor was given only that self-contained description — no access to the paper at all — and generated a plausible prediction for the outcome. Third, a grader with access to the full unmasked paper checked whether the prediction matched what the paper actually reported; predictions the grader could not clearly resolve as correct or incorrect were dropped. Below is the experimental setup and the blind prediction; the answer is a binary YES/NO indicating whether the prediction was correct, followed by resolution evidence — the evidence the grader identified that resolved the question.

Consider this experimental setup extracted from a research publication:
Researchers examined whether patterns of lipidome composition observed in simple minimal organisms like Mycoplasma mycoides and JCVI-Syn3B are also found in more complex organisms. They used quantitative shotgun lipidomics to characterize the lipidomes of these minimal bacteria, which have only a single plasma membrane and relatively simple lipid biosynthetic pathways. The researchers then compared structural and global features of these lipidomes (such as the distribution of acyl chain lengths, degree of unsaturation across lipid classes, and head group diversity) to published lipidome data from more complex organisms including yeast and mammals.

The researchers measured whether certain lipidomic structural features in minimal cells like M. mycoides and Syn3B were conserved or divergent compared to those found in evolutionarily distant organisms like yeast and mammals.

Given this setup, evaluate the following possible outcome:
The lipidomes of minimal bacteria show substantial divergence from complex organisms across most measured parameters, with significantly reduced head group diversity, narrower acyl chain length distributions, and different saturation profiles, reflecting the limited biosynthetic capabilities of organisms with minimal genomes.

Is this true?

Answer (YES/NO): NO